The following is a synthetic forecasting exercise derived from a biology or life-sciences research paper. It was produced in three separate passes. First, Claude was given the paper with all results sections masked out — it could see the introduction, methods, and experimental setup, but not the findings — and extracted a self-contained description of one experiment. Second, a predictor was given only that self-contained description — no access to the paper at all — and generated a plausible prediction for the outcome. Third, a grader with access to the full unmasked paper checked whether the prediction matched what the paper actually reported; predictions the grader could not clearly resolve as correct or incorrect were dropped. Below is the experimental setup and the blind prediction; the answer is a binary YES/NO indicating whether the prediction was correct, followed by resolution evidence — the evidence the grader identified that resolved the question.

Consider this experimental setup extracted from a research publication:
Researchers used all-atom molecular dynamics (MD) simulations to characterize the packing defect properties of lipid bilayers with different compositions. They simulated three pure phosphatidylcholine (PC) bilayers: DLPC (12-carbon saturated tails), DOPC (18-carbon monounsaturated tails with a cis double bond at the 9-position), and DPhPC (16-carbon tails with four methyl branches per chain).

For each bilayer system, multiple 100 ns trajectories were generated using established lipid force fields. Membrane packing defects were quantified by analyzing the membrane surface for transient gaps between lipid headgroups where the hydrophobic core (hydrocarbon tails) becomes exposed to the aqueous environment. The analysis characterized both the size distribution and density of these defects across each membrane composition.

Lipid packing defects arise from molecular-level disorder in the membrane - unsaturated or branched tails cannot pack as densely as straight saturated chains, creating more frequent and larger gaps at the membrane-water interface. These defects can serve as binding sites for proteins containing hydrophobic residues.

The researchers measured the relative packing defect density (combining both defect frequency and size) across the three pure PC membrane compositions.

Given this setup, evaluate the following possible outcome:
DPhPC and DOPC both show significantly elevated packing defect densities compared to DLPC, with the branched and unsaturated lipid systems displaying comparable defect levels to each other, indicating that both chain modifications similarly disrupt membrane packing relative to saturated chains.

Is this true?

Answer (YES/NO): NO